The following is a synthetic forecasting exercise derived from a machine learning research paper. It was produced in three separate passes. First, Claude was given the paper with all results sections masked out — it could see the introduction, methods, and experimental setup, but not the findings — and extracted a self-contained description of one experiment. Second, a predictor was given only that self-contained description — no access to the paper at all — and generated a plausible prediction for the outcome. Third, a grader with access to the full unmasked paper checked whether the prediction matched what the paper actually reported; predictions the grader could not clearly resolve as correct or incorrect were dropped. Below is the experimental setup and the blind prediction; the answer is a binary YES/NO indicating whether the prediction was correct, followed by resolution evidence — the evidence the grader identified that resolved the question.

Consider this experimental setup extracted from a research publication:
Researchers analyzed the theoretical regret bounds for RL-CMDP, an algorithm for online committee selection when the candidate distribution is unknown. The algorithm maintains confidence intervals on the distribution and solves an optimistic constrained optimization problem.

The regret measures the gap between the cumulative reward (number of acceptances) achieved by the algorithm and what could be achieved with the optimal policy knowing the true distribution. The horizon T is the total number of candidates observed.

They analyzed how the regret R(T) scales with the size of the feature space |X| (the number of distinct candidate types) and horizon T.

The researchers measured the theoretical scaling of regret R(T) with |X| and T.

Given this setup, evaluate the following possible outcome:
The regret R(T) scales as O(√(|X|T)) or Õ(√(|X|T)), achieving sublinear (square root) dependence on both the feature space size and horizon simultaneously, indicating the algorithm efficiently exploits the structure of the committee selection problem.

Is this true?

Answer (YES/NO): YES